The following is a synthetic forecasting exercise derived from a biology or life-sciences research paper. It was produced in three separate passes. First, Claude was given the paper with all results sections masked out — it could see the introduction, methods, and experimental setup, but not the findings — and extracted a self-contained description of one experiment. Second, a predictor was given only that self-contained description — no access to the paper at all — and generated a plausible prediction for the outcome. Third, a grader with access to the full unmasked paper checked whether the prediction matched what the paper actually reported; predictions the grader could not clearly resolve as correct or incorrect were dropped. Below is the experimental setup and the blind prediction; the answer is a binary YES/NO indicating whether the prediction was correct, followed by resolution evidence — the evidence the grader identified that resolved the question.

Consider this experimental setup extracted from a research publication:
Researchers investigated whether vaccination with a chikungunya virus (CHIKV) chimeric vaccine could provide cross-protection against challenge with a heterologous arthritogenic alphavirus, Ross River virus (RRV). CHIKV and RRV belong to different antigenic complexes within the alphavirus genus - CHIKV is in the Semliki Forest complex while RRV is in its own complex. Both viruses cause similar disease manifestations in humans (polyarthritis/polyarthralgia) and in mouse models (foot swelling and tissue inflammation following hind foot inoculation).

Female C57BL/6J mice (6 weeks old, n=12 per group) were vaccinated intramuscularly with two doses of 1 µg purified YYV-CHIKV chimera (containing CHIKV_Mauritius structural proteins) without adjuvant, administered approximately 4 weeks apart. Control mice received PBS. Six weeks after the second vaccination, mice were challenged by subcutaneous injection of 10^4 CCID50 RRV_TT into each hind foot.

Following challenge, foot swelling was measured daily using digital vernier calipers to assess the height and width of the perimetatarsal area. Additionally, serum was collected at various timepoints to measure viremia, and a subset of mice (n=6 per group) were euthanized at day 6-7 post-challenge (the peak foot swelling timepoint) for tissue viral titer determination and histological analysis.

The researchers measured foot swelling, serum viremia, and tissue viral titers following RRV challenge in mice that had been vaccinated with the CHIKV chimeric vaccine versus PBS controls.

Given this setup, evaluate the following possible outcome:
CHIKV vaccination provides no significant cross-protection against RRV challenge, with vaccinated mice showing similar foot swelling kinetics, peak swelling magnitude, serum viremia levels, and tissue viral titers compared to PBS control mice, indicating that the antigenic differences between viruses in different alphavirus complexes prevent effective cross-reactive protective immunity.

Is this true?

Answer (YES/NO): YES